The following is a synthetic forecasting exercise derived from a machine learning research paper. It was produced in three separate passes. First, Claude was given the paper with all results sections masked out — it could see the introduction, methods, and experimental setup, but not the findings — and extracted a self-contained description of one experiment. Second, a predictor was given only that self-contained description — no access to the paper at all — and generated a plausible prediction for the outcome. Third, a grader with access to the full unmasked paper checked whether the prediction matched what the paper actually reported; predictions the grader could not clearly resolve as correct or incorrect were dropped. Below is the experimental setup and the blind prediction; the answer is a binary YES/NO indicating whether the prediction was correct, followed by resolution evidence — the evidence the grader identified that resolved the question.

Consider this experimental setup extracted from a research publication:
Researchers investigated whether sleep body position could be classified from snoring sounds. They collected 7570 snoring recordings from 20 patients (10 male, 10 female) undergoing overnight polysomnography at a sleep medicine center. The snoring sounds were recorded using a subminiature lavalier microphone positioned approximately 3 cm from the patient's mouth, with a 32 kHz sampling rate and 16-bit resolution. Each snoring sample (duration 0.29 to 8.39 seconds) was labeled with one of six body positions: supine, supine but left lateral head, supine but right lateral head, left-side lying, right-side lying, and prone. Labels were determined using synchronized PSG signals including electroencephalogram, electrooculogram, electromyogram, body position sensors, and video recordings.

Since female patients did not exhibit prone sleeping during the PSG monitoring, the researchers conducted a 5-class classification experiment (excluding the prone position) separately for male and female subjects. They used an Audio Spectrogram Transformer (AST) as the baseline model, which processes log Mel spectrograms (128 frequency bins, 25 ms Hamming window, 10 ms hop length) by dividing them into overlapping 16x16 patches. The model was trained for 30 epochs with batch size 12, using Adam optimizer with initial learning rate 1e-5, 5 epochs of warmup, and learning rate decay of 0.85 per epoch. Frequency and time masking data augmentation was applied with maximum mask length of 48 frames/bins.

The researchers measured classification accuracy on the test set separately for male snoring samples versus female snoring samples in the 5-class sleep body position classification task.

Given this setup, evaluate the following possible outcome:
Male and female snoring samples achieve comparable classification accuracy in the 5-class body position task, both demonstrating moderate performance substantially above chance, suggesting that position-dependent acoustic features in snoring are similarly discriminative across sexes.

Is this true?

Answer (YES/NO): NO